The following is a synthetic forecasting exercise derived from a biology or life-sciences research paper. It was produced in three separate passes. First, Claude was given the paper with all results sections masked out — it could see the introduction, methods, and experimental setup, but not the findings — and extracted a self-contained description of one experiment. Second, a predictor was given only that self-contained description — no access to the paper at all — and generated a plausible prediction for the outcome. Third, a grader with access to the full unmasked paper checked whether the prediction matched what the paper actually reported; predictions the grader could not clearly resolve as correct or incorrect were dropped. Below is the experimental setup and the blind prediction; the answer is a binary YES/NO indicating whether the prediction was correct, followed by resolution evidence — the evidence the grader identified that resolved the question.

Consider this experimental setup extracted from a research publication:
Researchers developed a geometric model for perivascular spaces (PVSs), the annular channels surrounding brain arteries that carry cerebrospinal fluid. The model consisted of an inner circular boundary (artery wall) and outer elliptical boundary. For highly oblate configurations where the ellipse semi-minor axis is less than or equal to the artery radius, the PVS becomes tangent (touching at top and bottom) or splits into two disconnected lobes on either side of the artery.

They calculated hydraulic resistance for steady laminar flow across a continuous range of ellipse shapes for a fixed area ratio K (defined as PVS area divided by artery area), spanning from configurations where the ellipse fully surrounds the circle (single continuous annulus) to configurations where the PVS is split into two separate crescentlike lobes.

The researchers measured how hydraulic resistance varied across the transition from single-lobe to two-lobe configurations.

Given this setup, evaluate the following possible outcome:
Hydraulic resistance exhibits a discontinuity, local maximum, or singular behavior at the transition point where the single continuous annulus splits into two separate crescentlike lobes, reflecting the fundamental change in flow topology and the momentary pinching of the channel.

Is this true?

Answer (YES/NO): NO